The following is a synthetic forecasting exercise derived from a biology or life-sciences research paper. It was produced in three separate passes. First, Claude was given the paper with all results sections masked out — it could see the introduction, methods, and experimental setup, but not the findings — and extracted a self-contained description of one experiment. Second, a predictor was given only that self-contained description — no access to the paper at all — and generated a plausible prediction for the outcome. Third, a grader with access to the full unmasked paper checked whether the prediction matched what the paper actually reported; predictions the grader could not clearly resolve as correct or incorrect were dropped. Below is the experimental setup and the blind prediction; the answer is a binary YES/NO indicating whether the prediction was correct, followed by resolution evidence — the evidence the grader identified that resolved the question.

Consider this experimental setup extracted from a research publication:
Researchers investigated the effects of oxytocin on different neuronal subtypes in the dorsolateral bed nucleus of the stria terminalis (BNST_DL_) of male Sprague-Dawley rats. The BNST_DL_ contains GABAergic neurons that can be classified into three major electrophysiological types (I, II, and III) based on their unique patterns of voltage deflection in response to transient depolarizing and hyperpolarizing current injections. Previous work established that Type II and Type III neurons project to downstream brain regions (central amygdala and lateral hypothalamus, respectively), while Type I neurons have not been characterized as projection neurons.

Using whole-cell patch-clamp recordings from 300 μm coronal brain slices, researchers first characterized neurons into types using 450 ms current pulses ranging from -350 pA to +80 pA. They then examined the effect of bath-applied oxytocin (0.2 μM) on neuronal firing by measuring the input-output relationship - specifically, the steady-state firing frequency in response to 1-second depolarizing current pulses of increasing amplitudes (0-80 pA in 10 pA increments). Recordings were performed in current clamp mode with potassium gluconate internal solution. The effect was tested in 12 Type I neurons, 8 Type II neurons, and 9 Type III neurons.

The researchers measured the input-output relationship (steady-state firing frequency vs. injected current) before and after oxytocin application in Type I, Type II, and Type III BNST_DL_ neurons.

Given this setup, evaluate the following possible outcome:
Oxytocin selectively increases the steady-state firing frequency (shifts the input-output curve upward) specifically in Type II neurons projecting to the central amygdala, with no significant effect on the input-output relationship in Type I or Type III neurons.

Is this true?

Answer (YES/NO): NO